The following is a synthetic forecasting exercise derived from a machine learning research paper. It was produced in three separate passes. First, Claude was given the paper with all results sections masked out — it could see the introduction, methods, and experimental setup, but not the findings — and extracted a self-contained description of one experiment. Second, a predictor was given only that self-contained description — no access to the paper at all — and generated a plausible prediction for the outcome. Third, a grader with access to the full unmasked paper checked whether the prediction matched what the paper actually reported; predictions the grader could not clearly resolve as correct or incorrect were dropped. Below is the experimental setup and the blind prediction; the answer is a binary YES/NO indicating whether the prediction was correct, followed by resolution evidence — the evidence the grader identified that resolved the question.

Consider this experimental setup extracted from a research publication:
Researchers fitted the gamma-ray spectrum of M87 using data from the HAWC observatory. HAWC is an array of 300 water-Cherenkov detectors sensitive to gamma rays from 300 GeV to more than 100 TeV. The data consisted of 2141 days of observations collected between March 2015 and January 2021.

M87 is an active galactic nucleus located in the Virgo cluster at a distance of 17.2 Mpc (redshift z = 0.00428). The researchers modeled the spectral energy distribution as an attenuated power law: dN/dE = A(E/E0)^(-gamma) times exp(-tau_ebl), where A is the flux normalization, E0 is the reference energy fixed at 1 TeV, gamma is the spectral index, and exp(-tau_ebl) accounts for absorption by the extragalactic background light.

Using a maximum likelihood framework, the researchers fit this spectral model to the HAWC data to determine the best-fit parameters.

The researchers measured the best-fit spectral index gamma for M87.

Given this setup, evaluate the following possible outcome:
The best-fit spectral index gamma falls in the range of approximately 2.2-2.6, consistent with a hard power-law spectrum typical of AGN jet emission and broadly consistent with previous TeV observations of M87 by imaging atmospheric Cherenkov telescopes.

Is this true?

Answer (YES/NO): YES